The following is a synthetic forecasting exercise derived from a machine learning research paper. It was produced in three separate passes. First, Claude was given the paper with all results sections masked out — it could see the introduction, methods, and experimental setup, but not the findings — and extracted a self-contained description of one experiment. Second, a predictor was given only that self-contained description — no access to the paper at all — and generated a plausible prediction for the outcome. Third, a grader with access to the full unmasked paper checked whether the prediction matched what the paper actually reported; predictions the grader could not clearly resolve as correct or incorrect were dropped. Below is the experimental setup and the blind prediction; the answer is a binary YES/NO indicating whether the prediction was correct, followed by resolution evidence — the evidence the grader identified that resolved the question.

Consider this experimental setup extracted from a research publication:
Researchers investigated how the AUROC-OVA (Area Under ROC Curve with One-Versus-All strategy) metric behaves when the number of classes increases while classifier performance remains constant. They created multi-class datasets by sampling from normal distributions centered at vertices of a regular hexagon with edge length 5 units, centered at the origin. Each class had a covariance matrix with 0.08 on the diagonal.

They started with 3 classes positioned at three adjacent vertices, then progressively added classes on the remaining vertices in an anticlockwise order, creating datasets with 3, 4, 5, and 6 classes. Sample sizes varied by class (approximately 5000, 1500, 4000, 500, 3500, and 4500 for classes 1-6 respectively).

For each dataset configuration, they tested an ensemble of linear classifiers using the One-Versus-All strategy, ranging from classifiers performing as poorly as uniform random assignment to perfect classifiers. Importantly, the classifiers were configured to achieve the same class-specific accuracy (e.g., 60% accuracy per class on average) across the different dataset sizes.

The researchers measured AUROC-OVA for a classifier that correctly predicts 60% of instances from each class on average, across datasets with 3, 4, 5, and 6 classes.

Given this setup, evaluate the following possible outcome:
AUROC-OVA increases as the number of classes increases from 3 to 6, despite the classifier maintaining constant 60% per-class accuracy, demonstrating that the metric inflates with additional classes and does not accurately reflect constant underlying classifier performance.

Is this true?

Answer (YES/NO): YES